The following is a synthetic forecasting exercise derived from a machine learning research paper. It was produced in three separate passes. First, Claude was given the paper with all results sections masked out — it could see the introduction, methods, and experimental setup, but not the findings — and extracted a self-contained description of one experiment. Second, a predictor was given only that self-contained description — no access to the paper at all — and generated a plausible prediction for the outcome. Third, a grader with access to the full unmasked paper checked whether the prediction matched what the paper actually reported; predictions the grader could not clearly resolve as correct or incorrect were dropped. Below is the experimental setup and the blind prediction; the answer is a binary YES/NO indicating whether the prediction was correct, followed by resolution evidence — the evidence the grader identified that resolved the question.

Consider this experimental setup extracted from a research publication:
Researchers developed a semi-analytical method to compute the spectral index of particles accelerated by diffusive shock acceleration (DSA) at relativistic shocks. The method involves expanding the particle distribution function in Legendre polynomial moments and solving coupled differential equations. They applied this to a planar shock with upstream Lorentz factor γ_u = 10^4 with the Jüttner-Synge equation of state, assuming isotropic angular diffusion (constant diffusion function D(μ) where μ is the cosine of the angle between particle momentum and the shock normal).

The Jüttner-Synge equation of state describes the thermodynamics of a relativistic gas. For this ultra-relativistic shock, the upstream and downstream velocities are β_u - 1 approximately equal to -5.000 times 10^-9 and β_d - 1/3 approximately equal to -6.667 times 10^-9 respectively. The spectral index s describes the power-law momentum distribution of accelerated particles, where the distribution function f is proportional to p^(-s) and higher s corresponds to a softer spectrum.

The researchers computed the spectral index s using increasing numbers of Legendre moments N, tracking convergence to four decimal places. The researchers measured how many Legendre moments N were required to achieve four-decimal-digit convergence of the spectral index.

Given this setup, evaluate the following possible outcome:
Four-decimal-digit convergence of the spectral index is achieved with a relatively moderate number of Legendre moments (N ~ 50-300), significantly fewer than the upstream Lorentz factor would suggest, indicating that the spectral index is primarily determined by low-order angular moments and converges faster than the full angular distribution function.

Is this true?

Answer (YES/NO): NO